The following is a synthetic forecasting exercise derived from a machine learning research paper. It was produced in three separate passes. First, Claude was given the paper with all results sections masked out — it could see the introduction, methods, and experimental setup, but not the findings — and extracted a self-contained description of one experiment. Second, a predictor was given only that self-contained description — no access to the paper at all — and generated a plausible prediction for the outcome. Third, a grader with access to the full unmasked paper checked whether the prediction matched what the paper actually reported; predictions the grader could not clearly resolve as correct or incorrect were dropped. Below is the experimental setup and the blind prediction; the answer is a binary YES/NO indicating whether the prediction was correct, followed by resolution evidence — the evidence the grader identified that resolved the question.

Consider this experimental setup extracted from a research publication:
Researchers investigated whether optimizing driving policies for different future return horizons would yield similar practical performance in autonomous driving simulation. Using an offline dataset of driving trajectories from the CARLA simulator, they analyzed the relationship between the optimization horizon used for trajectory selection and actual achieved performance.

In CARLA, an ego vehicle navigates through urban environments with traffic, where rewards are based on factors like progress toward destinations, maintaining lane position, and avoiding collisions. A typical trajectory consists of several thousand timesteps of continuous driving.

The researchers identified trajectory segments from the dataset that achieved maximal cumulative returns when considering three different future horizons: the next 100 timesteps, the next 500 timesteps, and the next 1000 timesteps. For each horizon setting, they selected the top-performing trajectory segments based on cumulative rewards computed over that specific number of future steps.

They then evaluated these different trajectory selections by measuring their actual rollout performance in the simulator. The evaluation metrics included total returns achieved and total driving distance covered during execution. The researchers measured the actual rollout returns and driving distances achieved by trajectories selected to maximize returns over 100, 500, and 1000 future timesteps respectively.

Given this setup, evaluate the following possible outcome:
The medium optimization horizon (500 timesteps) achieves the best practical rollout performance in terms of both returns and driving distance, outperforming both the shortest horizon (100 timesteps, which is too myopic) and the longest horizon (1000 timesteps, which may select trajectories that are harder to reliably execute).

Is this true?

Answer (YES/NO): NO